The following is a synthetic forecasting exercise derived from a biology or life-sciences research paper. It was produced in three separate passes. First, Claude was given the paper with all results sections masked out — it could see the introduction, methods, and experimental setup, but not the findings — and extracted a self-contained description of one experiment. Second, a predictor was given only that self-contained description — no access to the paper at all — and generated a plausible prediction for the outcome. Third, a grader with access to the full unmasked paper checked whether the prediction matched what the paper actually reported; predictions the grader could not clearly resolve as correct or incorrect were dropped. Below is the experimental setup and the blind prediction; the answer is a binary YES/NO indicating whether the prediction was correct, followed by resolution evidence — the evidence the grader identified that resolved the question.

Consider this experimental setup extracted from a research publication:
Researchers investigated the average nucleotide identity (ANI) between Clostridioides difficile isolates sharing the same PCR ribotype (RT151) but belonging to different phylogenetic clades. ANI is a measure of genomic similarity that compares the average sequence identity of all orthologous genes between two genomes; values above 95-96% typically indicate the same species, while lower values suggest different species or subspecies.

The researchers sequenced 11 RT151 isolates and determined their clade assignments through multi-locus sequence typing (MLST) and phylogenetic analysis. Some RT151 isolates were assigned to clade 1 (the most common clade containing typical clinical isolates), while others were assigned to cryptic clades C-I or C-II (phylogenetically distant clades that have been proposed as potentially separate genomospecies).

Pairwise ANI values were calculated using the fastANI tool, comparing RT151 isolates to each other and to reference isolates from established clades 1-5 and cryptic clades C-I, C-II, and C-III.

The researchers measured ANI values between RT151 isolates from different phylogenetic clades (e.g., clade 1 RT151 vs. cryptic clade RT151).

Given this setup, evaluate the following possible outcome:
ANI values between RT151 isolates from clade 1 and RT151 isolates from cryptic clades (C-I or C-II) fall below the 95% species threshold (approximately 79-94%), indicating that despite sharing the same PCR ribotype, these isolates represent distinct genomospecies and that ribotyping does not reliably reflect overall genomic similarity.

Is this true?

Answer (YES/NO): YES